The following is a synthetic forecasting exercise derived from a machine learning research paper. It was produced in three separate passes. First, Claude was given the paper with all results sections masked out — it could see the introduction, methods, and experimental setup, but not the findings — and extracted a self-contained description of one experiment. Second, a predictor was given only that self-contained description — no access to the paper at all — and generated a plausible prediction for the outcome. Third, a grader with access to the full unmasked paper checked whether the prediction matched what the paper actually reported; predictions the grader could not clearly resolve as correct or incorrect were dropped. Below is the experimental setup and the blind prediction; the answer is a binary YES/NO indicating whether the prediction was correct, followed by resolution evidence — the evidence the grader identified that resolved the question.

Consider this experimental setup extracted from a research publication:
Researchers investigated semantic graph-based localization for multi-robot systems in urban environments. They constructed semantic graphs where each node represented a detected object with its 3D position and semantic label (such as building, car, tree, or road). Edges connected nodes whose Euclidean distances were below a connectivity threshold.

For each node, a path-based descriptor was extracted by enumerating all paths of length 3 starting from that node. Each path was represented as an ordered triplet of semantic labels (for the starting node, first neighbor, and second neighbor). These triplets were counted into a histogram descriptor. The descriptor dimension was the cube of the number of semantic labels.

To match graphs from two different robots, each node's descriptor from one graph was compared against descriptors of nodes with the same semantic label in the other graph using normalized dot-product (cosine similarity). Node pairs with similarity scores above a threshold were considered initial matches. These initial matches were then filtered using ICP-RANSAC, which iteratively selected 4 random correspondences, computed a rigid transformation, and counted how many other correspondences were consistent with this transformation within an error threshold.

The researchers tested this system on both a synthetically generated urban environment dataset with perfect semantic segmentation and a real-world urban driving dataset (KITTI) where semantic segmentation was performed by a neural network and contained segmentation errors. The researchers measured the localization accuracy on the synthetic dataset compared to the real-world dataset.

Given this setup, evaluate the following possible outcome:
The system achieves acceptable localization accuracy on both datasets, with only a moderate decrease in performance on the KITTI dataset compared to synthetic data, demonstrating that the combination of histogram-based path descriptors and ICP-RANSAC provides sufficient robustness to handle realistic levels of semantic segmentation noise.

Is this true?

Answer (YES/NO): NO